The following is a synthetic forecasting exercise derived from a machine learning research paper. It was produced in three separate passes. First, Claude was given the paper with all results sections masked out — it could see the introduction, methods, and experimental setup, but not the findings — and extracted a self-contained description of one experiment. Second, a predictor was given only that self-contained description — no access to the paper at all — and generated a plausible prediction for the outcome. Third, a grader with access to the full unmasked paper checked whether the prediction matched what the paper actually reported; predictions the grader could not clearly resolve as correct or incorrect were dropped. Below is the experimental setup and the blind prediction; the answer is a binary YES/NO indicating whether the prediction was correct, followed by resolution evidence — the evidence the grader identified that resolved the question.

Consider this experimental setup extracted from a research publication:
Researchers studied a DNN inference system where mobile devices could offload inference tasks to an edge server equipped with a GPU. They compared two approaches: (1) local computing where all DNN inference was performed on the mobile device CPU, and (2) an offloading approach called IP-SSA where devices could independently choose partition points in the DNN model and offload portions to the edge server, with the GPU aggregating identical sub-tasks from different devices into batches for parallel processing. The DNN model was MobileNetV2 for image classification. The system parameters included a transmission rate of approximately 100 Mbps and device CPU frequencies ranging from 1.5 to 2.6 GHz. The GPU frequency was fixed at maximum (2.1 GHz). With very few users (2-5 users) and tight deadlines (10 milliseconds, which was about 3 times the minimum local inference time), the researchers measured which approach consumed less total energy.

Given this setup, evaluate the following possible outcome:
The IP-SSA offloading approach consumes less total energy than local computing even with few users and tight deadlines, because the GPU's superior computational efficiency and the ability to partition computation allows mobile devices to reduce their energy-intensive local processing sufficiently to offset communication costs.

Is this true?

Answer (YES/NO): NO